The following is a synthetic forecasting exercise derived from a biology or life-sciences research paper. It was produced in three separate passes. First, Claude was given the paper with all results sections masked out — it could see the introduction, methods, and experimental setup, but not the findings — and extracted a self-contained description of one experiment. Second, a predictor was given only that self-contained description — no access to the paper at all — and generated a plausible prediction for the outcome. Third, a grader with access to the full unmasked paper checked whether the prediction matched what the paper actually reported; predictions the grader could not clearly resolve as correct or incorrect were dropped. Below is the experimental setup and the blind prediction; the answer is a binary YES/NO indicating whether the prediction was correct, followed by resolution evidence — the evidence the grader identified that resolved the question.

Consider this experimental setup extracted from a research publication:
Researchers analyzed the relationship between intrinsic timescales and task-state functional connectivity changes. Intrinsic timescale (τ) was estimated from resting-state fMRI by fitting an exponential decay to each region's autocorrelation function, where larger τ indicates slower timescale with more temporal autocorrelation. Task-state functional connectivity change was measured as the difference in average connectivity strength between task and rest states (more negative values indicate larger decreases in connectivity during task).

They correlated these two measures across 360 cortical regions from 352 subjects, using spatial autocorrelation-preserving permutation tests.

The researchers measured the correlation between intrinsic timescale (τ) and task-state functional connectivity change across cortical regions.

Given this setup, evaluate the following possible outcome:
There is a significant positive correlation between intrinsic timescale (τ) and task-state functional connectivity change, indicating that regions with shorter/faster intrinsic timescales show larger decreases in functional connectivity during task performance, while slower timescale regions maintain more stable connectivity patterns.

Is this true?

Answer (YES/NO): YES